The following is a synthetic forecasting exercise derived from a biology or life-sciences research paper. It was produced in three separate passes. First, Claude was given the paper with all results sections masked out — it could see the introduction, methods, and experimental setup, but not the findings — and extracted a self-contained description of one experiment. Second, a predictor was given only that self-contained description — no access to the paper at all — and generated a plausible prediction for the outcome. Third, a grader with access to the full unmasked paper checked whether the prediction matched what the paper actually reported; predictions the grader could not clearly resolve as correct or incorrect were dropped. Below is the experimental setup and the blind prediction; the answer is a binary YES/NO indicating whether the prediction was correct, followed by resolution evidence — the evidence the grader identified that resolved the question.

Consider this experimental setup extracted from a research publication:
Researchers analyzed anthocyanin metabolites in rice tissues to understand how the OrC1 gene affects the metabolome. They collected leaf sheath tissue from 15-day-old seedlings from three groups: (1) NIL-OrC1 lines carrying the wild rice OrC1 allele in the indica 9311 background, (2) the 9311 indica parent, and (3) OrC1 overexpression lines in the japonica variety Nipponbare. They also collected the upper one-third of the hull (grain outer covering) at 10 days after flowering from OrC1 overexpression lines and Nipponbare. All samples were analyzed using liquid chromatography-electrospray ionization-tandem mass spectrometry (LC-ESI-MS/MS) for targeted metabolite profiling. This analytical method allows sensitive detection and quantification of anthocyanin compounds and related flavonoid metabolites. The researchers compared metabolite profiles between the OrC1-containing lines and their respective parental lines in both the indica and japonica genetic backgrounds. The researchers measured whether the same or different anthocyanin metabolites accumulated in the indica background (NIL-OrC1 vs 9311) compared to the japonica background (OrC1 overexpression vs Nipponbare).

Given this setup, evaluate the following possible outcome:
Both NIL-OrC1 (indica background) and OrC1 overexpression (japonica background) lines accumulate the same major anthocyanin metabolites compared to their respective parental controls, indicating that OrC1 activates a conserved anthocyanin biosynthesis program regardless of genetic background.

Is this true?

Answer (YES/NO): NO